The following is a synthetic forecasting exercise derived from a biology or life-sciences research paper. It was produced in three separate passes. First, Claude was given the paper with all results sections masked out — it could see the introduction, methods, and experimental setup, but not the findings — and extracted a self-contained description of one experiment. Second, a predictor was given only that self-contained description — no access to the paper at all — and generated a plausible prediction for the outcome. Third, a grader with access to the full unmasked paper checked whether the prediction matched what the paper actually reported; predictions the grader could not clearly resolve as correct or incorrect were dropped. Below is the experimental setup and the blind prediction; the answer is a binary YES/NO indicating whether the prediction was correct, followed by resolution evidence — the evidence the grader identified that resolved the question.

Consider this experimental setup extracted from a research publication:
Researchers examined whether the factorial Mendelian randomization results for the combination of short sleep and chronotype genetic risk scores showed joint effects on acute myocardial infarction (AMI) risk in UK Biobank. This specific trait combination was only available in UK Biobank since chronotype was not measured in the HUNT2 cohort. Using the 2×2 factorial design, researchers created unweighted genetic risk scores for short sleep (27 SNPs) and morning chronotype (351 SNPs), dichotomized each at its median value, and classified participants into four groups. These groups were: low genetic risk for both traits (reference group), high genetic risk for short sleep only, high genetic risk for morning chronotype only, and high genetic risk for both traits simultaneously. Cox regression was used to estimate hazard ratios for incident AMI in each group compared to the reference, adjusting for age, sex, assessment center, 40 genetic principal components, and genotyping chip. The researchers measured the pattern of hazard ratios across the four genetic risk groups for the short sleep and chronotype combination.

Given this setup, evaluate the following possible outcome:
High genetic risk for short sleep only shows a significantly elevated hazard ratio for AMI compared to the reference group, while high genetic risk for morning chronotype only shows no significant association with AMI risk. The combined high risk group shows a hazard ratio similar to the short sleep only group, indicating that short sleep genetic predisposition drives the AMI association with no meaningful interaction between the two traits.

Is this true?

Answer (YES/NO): NO